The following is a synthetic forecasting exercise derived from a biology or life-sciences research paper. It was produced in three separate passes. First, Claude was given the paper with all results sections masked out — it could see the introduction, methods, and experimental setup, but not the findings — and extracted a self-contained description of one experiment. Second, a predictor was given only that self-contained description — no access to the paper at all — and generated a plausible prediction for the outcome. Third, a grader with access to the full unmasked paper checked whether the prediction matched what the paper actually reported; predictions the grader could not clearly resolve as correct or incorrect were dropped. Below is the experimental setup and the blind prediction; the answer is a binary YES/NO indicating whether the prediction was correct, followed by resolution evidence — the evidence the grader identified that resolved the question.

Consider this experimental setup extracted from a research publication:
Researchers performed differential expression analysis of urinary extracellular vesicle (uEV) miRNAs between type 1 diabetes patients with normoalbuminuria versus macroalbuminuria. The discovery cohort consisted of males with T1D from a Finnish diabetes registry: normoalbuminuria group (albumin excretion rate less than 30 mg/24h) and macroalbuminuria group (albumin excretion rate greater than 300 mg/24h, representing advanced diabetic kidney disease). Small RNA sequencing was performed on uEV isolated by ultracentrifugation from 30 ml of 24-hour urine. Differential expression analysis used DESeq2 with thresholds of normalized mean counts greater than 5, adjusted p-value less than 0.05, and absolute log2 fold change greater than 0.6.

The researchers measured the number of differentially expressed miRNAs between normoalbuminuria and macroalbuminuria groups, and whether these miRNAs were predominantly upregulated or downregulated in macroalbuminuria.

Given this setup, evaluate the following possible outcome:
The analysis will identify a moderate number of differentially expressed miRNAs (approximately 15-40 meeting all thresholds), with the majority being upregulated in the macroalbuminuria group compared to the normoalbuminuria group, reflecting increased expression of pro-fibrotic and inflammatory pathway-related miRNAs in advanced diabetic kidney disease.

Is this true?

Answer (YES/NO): NO